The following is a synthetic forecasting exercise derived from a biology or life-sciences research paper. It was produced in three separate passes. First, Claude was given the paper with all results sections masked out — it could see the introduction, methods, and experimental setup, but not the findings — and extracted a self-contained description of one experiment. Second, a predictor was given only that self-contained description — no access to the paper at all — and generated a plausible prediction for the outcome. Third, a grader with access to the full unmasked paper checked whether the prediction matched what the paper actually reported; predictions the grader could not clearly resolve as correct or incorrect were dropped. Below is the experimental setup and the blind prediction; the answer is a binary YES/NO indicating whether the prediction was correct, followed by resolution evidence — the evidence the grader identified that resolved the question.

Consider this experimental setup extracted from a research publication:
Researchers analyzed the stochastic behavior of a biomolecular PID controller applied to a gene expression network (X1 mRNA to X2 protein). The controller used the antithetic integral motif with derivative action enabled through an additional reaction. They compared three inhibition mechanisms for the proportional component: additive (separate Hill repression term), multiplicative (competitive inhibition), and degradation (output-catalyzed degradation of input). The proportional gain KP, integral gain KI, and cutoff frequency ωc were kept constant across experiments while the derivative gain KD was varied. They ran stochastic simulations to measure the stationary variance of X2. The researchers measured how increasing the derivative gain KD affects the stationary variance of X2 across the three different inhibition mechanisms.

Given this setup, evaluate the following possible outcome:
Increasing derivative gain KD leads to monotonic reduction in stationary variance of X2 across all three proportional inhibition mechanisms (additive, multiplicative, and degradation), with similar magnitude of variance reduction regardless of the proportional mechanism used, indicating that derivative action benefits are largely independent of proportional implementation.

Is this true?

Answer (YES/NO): NO